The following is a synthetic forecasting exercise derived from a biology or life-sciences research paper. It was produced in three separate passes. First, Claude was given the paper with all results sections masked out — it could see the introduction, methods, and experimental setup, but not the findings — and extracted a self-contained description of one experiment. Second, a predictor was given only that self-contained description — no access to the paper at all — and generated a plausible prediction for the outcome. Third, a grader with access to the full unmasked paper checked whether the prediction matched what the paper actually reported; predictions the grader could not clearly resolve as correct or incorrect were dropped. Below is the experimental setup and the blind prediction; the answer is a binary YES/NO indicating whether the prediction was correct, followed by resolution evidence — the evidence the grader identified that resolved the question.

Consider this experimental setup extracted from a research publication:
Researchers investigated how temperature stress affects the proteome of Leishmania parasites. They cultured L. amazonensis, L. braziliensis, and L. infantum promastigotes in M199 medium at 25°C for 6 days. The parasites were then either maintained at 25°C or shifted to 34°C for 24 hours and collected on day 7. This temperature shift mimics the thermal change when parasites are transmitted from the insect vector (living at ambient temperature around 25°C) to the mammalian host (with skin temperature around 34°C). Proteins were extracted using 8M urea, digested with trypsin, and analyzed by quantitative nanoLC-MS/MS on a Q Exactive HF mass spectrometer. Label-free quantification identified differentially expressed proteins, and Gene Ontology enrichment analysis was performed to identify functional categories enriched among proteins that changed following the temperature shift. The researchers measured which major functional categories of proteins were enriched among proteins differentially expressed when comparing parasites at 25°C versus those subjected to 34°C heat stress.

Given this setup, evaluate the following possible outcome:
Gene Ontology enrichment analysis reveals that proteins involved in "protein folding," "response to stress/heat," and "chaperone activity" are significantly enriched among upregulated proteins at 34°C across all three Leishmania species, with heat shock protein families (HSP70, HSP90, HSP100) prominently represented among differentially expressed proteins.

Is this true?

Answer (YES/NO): NO